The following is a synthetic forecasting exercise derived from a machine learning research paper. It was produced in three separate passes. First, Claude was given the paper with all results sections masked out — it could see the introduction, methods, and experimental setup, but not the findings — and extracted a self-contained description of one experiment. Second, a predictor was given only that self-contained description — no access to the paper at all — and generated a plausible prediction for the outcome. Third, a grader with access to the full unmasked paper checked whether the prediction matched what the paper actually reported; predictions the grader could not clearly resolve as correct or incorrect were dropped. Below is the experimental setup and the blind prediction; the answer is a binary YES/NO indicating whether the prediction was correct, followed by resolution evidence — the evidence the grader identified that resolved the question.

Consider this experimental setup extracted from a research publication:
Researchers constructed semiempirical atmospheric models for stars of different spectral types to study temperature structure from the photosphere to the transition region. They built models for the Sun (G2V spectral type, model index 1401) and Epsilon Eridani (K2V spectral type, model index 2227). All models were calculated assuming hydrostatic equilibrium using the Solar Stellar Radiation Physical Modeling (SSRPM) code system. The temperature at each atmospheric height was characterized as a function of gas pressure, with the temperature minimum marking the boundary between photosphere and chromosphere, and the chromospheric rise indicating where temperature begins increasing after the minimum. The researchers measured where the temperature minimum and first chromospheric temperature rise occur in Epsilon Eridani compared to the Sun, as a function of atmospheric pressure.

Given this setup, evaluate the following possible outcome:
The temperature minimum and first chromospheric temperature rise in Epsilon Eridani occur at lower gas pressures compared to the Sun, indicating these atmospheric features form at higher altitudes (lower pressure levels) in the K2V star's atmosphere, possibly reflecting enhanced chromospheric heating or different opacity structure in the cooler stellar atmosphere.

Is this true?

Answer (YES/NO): NO